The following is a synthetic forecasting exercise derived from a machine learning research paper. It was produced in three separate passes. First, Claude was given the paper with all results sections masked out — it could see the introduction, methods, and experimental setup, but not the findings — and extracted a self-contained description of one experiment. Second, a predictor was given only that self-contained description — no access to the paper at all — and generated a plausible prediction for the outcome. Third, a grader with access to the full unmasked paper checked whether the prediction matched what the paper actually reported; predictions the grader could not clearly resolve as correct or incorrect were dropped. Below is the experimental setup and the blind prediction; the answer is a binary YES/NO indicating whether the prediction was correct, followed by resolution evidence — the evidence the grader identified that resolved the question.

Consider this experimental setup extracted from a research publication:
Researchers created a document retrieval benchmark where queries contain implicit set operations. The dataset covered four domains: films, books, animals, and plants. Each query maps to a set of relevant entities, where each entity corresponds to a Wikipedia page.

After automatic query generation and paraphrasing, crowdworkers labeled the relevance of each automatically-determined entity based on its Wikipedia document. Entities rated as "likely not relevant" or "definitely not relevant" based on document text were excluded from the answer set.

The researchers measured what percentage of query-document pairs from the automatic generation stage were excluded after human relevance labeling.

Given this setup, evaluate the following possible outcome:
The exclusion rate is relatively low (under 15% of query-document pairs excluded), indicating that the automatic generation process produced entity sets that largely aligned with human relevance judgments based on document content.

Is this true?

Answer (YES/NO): NO